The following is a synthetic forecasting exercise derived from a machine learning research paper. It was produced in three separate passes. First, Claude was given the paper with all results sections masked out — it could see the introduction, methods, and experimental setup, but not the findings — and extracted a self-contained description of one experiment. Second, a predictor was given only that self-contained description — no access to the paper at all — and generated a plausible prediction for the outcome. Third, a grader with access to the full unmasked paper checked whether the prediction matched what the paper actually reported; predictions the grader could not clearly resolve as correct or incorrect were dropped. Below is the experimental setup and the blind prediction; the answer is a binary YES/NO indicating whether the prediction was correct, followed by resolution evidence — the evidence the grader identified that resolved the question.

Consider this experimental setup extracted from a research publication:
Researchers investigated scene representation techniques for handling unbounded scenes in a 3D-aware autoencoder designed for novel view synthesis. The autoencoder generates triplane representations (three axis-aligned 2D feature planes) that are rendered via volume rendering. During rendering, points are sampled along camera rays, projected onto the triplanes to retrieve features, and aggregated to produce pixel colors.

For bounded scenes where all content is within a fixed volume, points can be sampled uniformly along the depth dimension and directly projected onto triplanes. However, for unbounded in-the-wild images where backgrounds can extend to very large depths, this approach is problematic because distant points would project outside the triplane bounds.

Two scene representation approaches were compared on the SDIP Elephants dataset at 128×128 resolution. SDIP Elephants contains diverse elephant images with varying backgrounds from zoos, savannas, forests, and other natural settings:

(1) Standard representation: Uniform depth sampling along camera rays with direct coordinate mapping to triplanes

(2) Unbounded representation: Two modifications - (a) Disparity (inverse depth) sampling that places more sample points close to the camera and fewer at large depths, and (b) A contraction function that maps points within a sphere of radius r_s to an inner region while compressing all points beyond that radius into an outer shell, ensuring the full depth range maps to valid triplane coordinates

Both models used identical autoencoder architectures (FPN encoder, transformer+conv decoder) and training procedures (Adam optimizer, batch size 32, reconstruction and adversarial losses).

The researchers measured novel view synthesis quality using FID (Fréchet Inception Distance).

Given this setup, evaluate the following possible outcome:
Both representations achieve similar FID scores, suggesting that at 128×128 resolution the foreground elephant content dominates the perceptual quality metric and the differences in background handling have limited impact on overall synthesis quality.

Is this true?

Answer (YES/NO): NO